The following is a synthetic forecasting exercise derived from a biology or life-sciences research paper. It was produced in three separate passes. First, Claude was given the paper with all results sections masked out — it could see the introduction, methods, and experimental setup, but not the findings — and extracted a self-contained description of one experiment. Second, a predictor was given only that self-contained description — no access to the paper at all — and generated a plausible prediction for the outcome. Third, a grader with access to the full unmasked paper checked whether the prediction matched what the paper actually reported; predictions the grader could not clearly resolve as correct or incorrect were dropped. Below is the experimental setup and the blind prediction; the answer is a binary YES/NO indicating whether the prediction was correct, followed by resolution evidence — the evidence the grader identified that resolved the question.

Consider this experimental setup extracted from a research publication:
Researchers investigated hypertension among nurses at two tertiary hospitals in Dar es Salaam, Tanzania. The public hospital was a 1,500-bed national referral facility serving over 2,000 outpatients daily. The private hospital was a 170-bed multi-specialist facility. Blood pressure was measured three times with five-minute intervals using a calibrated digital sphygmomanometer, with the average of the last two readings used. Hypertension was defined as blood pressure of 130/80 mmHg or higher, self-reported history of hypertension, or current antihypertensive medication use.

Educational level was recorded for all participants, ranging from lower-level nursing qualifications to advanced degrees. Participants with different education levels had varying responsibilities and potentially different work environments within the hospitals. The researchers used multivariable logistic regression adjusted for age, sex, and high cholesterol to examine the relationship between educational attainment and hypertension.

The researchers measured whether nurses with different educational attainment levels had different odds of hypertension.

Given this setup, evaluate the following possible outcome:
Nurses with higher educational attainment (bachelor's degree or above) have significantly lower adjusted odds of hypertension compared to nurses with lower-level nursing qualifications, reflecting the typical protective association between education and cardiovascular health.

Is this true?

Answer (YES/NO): NO